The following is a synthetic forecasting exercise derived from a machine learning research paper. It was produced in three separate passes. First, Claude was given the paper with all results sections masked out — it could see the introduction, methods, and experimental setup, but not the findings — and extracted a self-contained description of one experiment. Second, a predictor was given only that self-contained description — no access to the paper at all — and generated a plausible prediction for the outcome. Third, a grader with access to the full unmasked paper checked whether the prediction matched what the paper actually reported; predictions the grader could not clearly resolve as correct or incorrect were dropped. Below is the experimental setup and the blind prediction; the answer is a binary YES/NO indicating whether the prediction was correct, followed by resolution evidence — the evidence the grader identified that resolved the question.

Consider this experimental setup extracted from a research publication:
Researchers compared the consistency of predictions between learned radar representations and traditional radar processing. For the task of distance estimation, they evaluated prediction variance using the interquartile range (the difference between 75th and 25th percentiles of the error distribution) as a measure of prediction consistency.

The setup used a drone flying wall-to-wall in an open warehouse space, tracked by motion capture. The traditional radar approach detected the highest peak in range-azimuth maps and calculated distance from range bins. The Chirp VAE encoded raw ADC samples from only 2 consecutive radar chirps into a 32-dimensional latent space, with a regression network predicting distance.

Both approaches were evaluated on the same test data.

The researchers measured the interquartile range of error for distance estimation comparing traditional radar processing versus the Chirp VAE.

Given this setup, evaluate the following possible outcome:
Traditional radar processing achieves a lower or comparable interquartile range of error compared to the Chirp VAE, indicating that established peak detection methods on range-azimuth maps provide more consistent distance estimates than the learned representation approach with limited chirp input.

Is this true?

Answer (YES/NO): YES